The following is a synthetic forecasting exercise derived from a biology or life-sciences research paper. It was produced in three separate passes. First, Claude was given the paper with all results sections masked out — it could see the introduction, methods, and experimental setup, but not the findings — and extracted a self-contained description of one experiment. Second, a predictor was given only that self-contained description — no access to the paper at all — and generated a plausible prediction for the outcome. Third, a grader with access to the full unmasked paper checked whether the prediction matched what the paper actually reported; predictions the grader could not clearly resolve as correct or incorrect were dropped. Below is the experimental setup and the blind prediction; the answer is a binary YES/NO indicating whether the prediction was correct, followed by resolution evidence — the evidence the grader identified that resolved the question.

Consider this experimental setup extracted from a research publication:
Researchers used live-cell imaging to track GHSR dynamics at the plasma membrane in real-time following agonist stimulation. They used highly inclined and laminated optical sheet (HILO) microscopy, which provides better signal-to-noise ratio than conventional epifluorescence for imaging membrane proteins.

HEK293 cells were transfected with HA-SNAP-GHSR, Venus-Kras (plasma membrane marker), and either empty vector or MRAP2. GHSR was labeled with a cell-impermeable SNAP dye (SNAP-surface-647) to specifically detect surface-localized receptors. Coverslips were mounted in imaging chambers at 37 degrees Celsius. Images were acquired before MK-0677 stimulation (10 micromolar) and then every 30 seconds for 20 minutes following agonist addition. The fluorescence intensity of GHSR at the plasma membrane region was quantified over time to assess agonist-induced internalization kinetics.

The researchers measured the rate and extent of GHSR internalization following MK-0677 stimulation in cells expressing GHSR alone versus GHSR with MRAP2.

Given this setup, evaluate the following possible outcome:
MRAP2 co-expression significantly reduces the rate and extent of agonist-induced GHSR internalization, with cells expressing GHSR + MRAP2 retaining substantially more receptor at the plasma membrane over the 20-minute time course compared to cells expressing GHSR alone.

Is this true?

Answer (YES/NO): YES